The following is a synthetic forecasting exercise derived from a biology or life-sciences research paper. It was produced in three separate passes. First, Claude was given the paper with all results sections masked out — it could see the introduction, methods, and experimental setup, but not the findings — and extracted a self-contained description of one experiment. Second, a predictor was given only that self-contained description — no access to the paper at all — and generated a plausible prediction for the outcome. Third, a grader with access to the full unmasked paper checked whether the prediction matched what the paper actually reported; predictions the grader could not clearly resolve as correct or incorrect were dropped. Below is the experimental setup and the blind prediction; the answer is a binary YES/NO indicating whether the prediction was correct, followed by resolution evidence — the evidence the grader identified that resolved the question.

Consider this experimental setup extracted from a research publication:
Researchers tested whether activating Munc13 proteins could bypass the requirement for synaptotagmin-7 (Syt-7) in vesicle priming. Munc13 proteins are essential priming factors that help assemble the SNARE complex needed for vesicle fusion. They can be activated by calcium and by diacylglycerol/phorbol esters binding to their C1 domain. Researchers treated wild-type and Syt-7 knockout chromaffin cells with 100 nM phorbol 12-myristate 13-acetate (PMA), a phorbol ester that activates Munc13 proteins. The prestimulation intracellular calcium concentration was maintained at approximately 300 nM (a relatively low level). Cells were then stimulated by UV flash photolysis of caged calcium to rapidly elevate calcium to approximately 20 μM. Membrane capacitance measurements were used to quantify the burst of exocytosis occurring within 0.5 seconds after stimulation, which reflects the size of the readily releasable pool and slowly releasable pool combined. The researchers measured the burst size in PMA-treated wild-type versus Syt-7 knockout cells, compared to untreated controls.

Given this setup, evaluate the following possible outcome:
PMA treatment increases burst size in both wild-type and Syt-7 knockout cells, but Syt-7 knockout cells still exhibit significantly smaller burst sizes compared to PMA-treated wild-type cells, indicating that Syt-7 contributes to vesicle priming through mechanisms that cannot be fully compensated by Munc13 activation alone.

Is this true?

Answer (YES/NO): YES